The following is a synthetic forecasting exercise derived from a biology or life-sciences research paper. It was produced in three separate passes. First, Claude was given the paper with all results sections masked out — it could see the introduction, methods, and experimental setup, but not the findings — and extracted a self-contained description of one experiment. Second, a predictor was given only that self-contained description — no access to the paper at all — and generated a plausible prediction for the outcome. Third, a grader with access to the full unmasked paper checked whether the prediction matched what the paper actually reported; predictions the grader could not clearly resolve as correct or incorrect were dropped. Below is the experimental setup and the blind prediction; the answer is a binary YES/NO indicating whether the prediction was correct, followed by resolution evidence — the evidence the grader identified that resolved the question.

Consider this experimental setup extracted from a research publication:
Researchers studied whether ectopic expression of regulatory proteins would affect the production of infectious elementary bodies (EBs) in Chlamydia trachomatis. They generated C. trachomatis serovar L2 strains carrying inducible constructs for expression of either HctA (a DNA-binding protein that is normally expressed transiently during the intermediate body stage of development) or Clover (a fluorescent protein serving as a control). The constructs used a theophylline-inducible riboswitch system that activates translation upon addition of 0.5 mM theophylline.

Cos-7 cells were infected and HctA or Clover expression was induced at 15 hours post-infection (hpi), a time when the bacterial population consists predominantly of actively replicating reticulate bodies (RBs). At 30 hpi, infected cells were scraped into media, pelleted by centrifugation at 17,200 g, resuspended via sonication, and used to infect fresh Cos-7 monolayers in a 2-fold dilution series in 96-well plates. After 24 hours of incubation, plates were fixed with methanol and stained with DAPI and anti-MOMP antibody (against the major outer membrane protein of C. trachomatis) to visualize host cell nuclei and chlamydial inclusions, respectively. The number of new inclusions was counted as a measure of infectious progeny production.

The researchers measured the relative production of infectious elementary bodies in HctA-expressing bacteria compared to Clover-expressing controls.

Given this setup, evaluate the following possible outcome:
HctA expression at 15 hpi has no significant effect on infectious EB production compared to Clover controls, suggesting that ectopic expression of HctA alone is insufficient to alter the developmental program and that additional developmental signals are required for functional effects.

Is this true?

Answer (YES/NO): NO